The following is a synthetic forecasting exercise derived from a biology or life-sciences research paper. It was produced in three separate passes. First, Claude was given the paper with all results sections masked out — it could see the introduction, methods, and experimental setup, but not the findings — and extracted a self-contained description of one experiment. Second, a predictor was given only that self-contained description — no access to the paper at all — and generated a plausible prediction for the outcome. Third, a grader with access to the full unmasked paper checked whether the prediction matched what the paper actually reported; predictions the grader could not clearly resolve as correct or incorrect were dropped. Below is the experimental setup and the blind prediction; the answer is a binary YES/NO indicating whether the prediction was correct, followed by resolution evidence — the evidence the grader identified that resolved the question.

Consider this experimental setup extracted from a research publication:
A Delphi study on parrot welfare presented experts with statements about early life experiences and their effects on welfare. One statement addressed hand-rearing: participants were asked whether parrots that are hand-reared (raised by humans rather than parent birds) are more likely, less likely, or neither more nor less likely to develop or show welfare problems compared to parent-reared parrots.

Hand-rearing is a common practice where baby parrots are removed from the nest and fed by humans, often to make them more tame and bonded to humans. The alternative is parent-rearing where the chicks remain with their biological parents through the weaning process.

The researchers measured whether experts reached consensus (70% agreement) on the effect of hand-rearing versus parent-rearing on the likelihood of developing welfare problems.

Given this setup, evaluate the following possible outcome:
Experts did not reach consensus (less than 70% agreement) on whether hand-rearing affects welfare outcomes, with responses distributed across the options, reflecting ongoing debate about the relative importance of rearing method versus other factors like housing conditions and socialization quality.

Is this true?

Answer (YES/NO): NO